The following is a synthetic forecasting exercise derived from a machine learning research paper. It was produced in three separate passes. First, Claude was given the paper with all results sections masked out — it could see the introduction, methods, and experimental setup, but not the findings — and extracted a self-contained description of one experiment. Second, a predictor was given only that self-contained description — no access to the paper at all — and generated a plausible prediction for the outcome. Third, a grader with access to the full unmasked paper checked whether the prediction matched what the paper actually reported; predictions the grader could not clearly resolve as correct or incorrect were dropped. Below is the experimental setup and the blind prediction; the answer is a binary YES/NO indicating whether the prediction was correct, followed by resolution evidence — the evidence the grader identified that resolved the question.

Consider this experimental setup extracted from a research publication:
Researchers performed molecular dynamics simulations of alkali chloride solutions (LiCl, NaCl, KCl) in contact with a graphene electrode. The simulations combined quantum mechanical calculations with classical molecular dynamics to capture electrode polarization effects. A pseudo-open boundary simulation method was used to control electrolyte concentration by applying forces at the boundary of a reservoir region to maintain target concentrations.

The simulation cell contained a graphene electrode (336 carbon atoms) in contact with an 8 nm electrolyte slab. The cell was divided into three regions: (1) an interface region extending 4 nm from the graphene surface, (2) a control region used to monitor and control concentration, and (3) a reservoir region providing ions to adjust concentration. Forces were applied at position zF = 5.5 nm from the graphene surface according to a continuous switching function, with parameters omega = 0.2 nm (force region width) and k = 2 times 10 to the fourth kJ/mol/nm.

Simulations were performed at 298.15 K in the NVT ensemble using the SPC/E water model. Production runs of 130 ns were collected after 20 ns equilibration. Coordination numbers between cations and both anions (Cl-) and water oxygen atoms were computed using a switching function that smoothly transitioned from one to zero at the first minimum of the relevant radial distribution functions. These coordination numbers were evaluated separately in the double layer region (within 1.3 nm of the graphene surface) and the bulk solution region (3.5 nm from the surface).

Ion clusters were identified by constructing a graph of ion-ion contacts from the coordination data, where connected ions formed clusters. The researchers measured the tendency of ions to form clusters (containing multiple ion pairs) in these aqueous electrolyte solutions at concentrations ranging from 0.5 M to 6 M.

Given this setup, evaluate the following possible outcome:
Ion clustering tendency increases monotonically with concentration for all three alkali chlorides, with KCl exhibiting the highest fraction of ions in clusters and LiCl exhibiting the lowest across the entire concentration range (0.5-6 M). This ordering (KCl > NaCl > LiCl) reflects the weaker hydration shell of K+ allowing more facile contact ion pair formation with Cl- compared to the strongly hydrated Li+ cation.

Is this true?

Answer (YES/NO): YES